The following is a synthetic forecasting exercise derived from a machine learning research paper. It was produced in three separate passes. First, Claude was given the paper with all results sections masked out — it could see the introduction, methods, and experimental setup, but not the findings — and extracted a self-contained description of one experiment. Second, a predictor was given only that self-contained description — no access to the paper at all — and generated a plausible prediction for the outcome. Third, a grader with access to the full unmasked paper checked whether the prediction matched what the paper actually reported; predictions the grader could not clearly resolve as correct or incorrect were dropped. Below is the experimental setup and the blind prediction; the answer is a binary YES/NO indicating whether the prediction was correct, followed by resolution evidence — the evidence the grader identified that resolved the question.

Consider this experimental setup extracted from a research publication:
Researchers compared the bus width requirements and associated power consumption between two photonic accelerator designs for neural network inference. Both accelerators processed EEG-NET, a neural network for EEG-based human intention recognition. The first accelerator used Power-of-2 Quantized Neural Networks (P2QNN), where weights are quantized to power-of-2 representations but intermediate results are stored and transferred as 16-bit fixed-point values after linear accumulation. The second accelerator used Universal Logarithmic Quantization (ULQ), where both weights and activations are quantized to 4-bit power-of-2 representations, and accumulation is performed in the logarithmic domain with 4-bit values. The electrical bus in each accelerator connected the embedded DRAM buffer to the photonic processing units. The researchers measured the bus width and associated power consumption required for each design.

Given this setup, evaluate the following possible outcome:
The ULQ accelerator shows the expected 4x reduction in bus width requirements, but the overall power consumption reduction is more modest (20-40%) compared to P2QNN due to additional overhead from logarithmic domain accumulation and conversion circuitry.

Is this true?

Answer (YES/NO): NO